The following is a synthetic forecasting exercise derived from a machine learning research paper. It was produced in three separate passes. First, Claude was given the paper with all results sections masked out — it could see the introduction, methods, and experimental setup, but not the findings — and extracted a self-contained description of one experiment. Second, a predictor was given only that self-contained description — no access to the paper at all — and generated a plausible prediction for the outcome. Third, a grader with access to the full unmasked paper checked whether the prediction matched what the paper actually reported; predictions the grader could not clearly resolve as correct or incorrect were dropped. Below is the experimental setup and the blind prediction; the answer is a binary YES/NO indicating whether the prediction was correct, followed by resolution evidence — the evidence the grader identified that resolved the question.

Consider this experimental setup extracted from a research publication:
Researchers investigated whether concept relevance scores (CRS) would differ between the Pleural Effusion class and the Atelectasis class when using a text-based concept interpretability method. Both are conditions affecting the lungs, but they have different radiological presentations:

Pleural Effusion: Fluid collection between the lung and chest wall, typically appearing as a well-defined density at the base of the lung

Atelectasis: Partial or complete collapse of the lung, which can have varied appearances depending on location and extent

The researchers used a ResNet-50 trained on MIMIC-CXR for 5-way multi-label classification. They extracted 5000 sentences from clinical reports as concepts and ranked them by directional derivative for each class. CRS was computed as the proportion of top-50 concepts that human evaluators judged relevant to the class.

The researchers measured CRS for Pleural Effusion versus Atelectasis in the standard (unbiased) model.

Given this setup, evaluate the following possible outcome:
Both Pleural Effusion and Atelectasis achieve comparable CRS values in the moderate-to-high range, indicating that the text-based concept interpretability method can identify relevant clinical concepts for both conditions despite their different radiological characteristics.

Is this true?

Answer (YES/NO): NO